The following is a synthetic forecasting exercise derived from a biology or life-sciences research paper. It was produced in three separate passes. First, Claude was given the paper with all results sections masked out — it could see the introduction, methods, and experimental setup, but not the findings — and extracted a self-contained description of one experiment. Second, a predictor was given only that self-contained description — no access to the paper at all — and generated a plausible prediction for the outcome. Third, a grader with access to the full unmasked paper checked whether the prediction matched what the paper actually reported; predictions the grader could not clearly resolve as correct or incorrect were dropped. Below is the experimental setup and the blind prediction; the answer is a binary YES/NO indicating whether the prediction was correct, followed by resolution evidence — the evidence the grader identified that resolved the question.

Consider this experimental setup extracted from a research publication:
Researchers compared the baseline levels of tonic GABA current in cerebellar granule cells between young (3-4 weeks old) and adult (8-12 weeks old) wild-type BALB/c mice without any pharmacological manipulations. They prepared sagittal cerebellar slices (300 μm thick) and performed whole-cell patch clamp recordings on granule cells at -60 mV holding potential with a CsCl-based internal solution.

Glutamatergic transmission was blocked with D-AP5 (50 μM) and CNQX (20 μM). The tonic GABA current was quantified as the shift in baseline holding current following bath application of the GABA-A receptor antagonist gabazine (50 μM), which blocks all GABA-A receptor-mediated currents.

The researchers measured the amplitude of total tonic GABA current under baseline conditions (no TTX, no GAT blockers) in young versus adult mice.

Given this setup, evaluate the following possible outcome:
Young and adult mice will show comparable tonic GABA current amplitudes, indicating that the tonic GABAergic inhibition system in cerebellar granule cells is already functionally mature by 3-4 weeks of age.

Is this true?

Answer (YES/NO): NO